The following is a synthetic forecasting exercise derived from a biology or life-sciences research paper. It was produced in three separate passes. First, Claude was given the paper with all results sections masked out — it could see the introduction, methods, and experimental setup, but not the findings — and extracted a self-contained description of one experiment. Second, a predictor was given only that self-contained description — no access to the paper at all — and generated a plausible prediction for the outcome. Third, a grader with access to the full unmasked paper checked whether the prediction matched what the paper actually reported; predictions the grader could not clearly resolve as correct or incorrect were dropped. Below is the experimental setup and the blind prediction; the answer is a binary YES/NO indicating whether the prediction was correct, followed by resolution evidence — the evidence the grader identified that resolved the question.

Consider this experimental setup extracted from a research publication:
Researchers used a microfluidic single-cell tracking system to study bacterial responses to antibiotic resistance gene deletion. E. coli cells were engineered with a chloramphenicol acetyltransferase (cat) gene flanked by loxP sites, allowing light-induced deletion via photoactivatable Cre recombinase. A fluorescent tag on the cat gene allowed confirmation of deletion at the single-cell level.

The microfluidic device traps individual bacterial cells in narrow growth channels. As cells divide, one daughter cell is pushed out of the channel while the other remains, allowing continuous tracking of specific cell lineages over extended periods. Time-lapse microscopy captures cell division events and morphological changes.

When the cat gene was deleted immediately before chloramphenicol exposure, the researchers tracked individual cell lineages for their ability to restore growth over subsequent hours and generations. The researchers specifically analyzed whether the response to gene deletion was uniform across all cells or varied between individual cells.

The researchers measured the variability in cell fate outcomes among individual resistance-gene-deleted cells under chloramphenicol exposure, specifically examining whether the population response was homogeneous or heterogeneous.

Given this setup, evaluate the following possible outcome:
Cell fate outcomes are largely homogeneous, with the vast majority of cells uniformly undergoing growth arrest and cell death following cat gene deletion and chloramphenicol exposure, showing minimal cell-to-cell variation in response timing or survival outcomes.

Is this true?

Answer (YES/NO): NO